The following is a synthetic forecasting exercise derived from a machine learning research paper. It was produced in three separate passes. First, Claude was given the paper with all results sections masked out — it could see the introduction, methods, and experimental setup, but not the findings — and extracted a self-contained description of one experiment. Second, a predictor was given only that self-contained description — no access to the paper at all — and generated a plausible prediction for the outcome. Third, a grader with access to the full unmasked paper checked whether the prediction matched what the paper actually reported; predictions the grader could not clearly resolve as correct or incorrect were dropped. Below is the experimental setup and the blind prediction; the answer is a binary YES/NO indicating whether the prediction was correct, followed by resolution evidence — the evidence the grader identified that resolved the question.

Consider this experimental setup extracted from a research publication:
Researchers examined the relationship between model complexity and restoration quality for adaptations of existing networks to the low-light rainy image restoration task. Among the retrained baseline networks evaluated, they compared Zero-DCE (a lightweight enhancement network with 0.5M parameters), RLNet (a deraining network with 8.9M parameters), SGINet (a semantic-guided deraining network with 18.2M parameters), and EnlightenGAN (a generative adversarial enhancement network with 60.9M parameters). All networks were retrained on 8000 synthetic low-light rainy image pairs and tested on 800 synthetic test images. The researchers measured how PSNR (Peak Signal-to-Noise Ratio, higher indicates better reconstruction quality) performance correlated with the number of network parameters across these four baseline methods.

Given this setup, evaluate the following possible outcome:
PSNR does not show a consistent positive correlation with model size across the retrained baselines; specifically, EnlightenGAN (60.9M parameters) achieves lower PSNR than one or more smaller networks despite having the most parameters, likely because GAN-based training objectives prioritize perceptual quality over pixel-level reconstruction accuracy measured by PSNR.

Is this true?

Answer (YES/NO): YES